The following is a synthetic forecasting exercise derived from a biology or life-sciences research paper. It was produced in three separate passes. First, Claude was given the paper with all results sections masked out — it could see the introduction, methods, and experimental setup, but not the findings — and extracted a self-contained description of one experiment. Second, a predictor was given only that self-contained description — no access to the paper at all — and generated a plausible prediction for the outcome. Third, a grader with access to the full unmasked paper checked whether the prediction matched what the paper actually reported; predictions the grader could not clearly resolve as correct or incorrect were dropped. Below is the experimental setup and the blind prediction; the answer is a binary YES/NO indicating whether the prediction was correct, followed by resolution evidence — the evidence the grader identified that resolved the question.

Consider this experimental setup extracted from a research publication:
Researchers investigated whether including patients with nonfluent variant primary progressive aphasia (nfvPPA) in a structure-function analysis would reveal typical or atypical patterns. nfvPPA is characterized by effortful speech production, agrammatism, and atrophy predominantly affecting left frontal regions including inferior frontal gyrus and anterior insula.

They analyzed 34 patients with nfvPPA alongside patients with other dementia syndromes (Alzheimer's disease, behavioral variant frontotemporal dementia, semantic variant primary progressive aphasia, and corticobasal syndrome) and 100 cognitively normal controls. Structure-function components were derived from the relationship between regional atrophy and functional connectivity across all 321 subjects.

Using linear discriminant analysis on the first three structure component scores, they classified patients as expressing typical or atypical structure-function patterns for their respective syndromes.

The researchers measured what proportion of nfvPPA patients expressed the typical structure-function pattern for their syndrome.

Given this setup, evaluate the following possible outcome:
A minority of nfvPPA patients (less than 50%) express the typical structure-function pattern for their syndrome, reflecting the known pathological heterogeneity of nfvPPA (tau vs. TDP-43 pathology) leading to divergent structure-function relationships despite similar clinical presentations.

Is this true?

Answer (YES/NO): YES